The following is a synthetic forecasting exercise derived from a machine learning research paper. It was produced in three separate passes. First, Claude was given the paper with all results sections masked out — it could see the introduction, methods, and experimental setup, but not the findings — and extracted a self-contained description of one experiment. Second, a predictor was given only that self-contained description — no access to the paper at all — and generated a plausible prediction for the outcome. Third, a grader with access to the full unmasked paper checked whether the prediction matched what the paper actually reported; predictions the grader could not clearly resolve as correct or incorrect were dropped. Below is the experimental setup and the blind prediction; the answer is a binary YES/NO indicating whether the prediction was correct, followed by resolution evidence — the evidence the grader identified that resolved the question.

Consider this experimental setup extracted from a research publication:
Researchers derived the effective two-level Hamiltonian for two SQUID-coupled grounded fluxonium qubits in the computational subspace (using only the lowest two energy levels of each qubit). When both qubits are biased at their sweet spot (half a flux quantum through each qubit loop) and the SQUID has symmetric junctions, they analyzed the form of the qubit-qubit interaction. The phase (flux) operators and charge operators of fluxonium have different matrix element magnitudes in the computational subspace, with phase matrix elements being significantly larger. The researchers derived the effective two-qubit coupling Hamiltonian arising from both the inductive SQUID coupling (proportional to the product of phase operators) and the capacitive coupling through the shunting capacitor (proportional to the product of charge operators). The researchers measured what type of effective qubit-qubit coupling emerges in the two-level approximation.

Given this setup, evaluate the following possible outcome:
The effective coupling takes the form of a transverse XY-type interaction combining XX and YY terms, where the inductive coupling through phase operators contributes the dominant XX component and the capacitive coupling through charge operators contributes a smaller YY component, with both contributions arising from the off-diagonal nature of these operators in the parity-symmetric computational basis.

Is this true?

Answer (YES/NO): YES